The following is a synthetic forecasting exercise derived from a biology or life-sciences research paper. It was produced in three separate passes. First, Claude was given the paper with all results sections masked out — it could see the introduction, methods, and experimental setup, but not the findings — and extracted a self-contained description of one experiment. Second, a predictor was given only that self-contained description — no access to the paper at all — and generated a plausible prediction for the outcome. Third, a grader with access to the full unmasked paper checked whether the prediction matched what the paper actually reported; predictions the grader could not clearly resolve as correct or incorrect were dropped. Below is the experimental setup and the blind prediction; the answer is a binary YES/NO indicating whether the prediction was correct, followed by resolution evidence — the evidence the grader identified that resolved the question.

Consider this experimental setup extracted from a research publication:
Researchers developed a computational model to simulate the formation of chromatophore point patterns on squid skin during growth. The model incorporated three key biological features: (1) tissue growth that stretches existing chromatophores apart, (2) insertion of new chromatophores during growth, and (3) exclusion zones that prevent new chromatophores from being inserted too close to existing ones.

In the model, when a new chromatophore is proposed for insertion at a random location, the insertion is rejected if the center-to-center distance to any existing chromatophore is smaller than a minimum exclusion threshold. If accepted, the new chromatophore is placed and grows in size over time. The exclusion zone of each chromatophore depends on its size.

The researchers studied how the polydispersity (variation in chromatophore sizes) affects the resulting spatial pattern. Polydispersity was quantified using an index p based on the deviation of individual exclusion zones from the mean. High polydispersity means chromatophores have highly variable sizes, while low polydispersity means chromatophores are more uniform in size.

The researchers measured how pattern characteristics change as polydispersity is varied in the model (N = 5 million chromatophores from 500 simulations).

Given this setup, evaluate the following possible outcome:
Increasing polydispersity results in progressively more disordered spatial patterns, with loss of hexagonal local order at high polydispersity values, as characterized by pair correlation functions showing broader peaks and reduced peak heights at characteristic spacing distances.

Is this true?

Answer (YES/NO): NO